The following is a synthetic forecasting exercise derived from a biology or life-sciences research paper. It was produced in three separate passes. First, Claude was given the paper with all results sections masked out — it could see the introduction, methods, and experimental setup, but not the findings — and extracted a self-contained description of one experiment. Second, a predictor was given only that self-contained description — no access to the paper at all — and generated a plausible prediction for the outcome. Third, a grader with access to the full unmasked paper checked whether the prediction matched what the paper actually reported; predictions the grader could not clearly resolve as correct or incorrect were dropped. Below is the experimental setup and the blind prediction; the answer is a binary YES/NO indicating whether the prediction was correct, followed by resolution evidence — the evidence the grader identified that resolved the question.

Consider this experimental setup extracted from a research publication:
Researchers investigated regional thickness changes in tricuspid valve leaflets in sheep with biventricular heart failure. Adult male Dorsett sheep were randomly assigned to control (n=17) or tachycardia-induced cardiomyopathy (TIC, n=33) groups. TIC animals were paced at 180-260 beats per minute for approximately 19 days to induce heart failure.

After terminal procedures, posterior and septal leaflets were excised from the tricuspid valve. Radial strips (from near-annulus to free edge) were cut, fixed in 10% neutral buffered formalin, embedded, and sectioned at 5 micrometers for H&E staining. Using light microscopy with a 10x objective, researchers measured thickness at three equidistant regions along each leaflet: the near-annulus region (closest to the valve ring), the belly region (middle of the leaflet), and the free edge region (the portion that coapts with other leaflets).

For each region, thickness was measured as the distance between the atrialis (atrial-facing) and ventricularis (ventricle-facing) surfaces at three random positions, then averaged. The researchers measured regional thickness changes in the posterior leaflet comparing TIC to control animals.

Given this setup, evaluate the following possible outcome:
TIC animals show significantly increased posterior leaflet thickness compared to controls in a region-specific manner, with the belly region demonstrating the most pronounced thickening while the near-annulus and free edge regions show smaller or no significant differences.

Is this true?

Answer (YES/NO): NO